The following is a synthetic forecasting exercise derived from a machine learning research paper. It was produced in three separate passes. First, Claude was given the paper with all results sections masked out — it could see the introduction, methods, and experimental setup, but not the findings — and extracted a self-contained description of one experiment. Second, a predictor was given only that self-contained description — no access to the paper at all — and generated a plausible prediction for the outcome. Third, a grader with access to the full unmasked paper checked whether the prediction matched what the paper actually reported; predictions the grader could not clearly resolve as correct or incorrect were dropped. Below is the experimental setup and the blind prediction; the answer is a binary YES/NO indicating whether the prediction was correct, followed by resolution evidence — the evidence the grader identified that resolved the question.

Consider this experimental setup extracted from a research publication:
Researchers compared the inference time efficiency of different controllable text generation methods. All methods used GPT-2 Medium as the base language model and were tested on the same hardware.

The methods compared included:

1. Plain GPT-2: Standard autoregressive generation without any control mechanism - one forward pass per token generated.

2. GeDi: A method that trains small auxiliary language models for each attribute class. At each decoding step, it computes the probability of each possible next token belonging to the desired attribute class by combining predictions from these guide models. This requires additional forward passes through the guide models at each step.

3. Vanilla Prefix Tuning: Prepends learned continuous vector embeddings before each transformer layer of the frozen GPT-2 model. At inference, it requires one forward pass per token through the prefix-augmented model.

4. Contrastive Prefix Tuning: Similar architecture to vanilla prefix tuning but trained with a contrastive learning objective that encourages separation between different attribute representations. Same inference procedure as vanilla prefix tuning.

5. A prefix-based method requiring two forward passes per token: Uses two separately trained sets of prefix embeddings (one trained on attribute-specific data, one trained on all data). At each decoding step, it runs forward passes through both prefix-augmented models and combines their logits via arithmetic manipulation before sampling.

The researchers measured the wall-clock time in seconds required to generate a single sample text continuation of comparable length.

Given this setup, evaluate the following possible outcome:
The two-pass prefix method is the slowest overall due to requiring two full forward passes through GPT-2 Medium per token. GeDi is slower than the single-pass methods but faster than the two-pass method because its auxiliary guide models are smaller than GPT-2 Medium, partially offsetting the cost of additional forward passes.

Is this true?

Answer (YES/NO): NO